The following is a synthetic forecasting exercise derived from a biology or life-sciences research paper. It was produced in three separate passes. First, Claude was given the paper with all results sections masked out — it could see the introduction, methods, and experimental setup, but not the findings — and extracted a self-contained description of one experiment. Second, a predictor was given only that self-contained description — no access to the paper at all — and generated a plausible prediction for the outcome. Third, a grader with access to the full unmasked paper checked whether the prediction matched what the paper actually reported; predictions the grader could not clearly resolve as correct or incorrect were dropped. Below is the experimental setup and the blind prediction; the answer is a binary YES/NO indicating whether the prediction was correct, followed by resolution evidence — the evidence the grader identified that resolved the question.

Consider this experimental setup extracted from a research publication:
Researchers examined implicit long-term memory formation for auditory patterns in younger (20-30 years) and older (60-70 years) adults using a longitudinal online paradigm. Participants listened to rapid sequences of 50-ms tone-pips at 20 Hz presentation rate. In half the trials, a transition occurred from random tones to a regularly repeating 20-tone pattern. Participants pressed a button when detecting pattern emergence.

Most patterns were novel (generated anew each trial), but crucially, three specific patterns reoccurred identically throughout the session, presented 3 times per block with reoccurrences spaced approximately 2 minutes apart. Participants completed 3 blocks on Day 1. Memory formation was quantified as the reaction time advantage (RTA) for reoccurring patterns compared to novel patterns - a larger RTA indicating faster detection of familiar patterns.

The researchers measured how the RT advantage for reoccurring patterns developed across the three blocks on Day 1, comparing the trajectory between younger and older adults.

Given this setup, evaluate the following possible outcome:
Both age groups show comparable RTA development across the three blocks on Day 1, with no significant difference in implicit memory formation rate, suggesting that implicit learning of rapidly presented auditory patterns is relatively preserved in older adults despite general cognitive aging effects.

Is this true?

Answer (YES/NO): NO